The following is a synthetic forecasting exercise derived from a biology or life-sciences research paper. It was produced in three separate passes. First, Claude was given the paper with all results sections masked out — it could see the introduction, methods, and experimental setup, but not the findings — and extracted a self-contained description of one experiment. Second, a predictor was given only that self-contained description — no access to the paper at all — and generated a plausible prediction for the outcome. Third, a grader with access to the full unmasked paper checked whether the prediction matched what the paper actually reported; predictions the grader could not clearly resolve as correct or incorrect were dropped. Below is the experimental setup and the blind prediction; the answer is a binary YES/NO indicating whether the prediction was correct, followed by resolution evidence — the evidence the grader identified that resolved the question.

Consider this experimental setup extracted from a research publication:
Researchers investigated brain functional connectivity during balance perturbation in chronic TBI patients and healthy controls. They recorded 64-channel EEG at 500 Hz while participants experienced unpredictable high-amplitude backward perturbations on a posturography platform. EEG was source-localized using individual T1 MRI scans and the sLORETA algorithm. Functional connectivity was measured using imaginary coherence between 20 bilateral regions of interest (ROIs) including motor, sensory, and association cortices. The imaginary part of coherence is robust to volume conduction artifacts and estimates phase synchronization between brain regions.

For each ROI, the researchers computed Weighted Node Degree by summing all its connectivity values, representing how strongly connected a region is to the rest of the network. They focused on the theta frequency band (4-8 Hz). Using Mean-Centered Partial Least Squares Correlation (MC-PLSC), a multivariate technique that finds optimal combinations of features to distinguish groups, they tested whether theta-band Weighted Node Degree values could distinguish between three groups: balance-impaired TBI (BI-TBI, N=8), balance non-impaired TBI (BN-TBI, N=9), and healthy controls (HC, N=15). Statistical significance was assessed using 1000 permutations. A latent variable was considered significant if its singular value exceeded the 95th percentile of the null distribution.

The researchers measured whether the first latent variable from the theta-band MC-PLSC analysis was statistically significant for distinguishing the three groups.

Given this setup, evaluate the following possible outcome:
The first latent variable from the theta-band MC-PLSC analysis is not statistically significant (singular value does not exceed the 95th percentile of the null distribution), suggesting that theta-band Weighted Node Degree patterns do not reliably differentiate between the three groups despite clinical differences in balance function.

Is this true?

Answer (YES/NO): NO